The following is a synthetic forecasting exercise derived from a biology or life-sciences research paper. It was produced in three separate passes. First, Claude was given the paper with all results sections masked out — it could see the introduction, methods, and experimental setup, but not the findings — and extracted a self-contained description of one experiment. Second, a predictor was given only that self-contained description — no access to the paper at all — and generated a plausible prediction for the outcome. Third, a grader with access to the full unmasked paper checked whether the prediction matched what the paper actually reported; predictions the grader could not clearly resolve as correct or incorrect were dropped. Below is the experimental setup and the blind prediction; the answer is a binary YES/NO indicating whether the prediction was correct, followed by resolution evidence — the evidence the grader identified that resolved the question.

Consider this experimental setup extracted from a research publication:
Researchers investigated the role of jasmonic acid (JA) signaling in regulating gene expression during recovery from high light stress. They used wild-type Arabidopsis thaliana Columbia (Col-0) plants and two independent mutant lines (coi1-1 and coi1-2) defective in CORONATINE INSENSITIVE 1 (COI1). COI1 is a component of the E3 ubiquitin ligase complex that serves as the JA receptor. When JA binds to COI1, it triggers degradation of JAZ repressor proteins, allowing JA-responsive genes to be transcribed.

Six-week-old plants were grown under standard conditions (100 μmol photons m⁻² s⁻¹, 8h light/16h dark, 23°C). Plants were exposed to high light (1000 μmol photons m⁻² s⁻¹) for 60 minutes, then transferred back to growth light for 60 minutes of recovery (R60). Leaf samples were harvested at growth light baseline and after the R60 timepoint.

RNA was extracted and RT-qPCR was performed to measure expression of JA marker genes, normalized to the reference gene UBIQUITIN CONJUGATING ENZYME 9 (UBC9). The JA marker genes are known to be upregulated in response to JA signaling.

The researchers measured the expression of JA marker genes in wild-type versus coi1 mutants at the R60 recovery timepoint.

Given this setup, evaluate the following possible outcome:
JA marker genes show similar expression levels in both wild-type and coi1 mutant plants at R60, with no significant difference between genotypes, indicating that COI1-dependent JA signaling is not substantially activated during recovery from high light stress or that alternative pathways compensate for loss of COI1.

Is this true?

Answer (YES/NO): NO